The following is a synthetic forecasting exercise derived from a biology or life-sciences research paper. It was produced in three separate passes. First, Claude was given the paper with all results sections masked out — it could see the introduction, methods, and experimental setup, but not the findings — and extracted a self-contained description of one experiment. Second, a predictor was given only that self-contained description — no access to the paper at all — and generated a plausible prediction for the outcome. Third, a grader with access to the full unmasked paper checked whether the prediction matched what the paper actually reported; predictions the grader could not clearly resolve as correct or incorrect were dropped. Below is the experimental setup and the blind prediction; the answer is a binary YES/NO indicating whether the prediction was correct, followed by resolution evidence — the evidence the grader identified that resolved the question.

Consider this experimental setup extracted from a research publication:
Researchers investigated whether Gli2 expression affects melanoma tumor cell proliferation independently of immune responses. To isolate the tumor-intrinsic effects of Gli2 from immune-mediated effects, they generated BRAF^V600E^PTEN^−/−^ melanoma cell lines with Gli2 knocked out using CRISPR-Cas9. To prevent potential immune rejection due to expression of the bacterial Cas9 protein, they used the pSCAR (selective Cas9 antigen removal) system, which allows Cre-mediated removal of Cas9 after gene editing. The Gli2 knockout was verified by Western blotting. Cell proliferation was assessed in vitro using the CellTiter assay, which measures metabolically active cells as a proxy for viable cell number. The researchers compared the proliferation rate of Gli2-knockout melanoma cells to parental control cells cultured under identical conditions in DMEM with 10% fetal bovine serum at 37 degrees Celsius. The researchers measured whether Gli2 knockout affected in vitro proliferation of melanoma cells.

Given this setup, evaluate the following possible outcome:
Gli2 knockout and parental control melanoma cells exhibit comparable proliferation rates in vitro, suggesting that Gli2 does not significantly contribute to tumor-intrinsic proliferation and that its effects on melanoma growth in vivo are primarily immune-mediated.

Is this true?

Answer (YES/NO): YES